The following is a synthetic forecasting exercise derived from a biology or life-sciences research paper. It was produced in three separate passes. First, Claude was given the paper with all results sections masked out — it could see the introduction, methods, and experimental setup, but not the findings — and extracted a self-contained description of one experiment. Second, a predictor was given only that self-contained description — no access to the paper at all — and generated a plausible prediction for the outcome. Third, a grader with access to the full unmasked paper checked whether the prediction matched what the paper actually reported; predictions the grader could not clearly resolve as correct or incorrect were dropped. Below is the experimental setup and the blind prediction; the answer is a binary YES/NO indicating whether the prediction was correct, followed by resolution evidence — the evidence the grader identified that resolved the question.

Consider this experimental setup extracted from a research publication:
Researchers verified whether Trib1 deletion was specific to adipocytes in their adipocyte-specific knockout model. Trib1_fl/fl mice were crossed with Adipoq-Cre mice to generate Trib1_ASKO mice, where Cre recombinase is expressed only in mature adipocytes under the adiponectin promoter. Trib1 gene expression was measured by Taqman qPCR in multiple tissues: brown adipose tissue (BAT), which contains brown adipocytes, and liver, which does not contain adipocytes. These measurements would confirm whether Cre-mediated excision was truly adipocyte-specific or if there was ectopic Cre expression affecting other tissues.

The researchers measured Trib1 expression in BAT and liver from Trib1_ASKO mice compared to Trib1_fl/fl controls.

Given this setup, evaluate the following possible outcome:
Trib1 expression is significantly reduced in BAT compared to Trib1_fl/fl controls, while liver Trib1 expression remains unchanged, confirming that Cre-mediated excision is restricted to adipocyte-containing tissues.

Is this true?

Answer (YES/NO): YES